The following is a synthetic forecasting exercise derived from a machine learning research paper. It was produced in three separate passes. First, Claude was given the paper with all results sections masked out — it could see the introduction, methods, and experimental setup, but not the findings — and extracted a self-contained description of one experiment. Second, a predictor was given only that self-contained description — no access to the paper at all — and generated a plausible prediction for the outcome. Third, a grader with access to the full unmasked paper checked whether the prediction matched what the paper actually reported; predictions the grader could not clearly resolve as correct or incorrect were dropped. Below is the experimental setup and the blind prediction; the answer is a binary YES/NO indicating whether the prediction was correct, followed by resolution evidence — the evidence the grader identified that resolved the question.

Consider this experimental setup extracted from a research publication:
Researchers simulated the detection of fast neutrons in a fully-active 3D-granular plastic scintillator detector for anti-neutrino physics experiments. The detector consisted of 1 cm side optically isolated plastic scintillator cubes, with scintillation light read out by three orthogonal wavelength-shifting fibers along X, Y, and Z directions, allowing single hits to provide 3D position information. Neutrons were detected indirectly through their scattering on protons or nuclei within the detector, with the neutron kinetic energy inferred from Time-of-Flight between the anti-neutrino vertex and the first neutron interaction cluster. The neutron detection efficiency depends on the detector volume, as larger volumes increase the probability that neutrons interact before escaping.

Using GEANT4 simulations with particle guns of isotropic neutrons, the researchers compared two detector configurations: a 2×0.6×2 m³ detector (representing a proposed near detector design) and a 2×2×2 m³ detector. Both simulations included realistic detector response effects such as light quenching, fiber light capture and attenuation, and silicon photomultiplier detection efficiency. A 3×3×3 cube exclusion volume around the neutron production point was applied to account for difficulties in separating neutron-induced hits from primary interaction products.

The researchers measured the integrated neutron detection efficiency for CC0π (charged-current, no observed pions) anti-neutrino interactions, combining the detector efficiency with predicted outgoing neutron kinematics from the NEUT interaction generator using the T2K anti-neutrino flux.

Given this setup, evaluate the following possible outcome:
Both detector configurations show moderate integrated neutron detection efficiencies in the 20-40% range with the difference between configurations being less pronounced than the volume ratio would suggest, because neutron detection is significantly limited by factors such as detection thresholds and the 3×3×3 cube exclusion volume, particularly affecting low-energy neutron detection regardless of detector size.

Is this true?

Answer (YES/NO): NO